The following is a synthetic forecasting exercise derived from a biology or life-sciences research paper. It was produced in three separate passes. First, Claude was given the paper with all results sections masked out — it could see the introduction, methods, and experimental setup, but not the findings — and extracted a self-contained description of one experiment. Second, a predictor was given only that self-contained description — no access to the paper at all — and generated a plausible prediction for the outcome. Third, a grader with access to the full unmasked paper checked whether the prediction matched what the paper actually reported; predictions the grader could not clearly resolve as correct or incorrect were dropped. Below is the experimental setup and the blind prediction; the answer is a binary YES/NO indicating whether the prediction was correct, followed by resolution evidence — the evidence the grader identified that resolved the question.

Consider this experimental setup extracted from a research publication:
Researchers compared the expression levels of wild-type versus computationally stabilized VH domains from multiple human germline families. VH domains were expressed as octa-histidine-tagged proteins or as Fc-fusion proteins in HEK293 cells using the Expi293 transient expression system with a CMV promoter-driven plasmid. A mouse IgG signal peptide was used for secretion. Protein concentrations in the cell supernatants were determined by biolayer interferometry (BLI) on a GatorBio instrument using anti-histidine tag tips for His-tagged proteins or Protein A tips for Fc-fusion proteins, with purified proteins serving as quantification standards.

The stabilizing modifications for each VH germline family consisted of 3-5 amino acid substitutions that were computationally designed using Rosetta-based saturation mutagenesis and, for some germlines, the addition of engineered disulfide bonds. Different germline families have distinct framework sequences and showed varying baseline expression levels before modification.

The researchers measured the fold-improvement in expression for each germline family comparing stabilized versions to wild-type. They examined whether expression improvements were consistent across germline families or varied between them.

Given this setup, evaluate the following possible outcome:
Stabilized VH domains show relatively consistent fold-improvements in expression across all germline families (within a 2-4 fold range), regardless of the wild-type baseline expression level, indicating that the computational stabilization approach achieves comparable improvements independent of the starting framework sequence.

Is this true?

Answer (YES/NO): NO